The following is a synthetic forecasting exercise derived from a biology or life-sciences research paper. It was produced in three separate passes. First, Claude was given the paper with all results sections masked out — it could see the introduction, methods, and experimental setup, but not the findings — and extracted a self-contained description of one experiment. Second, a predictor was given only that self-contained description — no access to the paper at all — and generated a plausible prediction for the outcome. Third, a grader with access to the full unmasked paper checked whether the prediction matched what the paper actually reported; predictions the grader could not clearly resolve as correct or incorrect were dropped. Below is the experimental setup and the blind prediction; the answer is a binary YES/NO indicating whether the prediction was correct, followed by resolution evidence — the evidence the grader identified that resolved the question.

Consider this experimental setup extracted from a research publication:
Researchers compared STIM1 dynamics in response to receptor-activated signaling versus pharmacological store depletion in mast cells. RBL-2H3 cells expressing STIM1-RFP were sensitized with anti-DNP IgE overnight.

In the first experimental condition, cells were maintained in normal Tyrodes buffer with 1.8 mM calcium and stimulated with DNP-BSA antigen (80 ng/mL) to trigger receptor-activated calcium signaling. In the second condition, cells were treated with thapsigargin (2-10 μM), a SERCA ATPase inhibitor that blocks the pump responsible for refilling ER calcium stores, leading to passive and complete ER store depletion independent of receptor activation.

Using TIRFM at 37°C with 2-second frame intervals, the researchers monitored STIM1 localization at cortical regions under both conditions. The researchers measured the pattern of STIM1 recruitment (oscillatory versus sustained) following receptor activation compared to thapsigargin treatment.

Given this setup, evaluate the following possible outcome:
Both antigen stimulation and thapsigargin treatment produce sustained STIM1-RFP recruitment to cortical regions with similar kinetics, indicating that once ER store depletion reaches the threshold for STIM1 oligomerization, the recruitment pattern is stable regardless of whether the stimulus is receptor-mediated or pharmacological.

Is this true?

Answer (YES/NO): NO